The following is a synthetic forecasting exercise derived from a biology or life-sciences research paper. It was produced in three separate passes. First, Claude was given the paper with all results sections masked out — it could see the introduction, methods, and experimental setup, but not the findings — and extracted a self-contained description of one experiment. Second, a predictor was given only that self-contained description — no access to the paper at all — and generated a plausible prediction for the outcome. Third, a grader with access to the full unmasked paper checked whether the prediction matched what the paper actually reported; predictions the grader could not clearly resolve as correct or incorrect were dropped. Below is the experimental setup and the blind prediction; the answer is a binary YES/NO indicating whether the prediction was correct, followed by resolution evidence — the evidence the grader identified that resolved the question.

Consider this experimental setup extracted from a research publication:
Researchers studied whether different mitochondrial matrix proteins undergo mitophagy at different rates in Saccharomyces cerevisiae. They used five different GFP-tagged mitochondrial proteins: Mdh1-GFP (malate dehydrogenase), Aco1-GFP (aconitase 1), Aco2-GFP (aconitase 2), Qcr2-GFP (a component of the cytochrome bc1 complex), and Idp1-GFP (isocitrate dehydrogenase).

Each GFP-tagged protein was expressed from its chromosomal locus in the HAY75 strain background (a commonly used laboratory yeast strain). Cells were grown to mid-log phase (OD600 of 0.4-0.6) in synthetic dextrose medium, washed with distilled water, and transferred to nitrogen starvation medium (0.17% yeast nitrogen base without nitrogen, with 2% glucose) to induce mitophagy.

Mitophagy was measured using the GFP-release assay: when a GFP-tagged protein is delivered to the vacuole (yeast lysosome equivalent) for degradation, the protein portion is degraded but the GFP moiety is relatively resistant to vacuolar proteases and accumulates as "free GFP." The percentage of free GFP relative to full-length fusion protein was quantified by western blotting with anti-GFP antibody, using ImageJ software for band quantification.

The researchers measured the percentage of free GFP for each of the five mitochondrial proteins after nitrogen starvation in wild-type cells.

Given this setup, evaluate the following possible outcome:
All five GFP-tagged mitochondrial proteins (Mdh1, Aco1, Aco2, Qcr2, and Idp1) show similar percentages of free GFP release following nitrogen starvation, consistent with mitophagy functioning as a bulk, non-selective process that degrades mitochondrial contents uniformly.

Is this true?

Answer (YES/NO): NO